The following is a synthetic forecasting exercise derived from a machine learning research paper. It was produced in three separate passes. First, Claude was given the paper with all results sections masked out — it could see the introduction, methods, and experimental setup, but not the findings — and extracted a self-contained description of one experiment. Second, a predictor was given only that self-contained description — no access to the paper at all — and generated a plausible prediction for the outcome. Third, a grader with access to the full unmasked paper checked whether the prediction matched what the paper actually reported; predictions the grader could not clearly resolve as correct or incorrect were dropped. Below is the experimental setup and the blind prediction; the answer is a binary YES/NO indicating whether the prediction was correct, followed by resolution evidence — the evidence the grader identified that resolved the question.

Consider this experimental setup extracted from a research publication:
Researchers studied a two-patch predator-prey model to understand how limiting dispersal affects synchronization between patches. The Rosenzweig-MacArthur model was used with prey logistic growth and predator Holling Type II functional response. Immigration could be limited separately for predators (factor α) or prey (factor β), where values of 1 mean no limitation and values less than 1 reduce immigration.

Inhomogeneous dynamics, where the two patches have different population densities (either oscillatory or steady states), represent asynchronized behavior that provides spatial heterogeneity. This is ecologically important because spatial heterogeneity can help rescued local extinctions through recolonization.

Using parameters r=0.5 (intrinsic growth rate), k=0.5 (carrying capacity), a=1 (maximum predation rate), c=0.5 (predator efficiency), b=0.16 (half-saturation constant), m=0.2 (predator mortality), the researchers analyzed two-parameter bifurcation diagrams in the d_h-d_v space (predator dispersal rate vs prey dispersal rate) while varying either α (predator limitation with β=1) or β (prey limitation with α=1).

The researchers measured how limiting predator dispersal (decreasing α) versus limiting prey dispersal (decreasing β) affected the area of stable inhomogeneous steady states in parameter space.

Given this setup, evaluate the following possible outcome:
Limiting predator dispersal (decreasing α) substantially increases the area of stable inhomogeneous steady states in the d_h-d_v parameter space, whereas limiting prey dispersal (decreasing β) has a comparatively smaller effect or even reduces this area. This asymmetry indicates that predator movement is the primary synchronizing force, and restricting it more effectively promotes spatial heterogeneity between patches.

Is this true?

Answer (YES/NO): NO